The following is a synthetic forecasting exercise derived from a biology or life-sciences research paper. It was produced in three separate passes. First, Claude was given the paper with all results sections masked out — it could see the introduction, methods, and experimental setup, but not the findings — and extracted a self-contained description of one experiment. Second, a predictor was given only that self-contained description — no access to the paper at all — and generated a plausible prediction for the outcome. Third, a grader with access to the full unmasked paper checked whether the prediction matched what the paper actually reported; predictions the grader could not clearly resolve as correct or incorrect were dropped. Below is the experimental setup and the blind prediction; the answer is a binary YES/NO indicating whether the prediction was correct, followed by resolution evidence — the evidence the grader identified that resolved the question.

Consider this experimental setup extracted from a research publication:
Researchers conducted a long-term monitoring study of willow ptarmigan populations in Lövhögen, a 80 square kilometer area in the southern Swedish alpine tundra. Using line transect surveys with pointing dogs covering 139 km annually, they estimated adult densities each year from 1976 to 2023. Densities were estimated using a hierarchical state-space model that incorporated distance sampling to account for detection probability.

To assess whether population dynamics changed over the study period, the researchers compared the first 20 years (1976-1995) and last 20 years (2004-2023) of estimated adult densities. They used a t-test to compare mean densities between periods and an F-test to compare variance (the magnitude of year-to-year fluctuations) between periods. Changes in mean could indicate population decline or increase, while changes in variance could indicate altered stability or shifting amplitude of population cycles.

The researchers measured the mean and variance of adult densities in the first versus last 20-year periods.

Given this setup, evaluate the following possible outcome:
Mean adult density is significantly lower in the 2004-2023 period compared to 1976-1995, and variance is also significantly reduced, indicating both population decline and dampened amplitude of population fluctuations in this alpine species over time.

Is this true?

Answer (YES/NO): NO